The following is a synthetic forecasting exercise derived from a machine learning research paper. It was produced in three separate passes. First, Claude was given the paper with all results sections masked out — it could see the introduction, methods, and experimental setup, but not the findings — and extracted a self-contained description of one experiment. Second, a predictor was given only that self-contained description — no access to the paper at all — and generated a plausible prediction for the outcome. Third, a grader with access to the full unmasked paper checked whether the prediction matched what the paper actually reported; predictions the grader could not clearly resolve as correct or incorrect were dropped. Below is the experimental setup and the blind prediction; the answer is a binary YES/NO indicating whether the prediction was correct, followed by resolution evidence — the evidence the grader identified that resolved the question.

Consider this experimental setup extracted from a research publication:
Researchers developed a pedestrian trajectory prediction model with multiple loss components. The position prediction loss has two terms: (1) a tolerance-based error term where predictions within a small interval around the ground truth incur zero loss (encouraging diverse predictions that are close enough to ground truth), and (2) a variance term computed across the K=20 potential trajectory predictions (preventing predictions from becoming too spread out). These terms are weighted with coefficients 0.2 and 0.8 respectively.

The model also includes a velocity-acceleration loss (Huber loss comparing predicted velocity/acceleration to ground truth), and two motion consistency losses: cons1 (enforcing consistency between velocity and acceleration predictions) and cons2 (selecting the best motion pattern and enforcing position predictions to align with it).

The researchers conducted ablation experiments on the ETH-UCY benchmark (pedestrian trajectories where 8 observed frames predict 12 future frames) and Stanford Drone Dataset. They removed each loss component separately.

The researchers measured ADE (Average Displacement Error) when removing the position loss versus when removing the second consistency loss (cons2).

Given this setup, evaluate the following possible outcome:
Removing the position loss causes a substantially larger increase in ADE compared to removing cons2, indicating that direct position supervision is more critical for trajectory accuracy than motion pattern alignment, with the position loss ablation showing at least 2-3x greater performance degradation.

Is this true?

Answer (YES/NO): NO